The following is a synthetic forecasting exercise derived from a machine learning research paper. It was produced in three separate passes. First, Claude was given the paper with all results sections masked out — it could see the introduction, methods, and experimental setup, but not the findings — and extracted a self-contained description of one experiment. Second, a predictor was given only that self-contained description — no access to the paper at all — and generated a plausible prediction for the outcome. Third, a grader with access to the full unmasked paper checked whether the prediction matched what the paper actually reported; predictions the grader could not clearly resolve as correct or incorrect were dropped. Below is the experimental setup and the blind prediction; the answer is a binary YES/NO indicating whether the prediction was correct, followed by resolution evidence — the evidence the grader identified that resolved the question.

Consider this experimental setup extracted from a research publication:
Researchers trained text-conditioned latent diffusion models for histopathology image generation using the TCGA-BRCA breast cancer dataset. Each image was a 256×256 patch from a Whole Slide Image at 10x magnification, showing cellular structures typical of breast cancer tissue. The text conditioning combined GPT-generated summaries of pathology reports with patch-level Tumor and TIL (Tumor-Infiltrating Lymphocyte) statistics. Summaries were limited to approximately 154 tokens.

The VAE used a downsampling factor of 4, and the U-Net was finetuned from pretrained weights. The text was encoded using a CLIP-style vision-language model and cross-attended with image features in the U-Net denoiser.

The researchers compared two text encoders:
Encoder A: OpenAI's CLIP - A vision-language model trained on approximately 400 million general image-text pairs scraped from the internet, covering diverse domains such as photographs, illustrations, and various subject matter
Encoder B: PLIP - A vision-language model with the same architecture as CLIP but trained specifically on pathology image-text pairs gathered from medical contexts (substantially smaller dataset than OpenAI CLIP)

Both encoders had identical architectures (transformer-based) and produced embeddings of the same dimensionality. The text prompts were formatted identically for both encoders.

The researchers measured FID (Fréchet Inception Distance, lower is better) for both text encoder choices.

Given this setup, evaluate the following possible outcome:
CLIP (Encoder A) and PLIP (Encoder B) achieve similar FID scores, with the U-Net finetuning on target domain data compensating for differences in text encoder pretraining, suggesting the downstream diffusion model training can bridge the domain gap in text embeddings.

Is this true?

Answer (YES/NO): NO